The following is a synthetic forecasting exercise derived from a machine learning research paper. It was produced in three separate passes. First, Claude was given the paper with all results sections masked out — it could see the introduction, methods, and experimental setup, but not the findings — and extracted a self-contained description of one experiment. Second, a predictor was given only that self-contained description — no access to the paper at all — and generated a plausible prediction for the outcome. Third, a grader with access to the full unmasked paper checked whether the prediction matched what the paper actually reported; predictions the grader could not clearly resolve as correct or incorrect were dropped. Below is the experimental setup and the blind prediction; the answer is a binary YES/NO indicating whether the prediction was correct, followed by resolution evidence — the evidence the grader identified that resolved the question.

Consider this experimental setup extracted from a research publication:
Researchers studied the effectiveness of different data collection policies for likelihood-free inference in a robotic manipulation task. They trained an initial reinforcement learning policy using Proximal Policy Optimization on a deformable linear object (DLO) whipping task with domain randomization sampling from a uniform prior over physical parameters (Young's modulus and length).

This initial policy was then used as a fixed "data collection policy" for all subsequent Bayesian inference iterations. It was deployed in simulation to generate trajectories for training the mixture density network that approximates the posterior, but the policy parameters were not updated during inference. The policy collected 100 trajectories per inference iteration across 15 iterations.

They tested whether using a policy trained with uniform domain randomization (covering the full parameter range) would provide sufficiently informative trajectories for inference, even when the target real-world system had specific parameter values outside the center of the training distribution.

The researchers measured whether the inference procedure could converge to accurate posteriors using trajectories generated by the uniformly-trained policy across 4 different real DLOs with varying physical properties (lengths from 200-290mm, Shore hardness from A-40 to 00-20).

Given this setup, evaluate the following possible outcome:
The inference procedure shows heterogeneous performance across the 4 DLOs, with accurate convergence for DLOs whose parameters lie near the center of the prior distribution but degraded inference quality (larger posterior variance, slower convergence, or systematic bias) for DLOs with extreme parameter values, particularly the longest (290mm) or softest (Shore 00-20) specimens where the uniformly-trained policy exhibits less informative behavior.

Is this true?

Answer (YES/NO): NO